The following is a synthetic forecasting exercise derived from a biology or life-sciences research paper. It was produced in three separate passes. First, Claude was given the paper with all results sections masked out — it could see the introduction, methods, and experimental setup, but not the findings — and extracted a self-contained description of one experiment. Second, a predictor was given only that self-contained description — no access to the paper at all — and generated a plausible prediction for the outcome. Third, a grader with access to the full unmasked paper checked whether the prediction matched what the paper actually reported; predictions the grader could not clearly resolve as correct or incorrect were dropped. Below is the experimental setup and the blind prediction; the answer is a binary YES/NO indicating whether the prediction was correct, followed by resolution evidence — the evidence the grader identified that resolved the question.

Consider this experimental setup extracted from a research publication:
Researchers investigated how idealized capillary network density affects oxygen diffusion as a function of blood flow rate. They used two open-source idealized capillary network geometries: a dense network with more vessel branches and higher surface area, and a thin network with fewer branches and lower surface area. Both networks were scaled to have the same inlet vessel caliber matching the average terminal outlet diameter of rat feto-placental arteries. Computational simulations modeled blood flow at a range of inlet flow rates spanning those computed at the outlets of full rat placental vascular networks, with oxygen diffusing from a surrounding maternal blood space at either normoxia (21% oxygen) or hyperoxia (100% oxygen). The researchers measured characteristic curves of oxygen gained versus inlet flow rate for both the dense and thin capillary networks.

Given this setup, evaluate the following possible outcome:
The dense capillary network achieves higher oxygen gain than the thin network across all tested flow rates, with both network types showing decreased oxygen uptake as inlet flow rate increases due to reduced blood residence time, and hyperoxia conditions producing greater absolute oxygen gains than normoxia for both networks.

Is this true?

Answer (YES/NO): YES